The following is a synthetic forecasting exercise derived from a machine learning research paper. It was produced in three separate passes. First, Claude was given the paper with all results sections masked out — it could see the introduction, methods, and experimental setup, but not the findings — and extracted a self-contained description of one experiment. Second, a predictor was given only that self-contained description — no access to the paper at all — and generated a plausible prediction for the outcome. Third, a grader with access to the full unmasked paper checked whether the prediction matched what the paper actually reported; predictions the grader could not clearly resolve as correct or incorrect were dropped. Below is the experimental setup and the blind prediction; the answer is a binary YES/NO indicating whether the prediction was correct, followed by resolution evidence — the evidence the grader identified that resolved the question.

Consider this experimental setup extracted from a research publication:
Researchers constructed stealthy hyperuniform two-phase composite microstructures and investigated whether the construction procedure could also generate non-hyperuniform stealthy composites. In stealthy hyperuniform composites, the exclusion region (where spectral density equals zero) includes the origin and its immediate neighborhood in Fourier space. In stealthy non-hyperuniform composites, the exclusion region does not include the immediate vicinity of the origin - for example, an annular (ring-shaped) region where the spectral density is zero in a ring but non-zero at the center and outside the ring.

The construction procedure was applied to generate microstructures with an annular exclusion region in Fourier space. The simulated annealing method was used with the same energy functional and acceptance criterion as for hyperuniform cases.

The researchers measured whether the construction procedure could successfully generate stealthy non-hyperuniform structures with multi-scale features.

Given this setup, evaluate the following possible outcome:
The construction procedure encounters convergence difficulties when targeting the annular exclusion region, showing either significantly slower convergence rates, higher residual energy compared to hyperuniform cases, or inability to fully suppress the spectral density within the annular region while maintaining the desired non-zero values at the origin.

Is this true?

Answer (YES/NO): NO